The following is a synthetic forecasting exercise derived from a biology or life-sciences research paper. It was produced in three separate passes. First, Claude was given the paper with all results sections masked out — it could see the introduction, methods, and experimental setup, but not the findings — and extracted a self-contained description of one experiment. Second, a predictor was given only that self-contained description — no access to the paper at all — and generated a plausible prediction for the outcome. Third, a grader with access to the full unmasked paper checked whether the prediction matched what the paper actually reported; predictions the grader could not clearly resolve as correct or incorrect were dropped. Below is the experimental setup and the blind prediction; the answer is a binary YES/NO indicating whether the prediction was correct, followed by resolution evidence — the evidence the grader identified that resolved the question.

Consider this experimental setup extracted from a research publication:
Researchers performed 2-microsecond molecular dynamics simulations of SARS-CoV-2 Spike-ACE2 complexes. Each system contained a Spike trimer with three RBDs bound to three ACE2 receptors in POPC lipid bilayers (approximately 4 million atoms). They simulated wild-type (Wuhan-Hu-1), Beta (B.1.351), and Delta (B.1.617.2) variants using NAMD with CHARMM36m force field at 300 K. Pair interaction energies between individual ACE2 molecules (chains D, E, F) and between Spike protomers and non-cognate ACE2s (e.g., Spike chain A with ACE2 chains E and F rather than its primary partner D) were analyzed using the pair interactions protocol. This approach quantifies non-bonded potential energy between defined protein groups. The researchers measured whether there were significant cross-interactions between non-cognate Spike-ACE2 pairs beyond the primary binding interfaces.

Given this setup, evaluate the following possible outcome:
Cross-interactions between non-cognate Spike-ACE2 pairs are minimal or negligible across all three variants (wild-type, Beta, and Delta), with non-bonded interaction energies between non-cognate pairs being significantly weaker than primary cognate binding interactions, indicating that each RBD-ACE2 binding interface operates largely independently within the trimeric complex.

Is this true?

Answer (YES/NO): NO